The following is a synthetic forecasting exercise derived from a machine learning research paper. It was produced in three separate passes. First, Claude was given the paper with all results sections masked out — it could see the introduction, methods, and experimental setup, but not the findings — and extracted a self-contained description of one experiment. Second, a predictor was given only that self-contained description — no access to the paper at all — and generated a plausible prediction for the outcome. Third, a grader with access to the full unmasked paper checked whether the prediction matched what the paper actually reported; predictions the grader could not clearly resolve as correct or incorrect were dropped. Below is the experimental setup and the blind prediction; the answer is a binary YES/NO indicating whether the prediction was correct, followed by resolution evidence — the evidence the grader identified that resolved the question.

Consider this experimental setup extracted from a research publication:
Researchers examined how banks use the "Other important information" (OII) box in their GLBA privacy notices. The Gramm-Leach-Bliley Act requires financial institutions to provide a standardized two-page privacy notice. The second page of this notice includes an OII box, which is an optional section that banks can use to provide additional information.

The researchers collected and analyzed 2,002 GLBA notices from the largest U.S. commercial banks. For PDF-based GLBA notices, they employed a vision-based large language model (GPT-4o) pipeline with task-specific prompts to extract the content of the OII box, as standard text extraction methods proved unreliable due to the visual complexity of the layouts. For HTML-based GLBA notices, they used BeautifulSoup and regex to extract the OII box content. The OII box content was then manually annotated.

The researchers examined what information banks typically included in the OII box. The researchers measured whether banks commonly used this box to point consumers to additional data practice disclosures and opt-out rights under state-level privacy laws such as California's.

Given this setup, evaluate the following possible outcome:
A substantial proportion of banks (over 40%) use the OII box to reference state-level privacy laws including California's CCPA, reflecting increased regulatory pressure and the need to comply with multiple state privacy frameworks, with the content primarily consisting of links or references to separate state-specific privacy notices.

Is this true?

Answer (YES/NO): NO